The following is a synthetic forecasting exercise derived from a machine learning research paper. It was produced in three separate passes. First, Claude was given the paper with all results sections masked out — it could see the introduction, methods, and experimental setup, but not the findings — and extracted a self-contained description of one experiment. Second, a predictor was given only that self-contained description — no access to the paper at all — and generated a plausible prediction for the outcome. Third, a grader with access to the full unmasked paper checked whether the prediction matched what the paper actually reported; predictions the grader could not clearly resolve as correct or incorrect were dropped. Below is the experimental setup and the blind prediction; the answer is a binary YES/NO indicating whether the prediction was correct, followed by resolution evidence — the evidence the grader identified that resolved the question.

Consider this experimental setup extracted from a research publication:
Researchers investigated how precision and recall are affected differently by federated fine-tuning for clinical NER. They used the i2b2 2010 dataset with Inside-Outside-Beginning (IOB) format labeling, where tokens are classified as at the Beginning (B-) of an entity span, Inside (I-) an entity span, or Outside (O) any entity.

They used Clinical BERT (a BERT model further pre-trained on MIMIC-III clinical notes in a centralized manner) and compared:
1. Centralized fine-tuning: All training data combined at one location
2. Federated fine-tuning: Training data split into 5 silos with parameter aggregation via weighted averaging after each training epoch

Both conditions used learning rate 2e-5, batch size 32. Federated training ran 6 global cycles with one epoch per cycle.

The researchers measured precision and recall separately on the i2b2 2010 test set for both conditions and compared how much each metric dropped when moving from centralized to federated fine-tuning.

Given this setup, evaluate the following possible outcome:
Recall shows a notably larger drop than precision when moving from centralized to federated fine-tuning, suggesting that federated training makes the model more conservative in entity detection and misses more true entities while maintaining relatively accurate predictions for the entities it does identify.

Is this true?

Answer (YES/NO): NO